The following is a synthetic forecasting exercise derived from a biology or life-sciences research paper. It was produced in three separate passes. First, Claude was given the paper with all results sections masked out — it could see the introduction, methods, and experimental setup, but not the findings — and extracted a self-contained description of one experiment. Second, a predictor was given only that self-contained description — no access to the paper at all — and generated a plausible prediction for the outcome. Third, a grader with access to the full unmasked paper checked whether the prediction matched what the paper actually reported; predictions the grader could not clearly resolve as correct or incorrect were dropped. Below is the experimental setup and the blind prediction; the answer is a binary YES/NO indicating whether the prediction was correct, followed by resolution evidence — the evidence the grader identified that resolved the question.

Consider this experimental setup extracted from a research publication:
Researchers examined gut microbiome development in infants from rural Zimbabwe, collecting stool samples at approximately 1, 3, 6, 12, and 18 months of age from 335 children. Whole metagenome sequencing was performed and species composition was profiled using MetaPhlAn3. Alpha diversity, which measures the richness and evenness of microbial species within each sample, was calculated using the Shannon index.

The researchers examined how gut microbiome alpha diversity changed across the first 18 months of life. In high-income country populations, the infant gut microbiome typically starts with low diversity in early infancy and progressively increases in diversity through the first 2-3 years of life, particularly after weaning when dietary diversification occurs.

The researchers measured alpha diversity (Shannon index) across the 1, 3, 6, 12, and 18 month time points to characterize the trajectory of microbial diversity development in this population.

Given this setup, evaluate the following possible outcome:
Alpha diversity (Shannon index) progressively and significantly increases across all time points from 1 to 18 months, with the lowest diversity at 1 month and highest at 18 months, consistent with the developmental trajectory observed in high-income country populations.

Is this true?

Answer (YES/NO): NO